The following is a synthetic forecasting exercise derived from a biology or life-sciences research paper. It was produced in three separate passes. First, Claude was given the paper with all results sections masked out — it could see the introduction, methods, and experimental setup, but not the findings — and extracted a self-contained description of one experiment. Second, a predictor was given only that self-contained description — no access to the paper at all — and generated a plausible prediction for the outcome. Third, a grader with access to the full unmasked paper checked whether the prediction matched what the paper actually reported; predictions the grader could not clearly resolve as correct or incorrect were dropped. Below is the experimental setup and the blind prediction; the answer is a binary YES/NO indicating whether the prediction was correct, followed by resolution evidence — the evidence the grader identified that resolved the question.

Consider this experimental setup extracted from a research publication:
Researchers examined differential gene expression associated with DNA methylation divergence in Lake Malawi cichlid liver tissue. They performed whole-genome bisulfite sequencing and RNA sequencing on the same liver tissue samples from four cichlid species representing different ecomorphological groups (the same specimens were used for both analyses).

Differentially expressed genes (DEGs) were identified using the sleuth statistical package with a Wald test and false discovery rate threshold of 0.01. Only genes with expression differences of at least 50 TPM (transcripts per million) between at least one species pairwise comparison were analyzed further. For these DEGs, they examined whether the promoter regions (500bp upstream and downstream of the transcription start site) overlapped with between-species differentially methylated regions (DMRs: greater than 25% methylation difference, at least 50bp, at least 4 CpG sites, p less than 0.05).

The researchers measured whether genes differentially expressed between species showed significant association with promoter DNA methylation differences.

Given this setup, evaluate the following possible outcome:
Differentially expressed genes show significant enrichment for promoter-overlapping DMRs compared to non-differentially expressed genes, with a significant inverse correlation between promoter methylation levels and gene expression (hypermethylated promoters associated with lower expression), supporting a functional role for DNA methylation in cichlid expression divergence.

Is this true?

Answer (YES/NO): NO